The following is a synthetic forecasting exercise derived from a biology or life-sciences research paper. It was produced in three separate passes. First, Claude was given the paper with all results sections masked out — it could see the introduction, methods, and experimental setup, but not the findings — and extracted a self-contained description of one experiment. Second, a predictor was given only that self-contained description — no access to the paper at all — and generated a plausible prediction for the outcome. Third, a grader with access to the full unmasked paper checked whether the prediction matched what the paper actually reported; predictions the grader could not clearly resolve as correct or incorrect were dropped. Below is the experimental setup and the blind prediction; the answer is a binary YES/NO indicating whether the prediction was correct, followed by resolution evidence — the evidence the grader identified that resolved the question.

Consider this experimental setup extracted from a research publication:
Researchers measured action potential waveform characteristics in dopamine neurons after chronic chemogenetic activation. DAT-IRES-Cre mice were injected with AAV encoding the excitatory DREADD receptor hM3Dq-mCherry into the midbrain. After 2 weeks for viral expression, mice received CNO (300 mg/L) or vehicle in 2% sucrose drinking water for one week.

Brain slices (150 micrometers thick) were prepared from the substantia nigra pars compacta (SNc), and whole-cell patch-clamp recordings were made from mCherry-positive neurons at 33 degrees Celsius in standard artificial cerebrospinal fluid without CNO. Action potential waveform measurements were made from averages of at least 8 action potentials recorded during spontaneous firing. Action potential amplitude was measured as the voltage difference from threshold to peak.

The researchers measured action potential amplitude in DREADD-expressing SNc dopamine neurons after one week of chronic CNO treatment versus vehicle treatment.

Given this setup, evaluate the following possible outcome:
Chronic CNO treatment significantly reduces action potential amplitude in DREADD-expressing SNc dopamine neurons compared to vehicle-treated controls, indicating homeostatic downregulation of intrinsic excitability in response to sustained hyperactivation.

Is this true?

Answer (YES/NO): NO